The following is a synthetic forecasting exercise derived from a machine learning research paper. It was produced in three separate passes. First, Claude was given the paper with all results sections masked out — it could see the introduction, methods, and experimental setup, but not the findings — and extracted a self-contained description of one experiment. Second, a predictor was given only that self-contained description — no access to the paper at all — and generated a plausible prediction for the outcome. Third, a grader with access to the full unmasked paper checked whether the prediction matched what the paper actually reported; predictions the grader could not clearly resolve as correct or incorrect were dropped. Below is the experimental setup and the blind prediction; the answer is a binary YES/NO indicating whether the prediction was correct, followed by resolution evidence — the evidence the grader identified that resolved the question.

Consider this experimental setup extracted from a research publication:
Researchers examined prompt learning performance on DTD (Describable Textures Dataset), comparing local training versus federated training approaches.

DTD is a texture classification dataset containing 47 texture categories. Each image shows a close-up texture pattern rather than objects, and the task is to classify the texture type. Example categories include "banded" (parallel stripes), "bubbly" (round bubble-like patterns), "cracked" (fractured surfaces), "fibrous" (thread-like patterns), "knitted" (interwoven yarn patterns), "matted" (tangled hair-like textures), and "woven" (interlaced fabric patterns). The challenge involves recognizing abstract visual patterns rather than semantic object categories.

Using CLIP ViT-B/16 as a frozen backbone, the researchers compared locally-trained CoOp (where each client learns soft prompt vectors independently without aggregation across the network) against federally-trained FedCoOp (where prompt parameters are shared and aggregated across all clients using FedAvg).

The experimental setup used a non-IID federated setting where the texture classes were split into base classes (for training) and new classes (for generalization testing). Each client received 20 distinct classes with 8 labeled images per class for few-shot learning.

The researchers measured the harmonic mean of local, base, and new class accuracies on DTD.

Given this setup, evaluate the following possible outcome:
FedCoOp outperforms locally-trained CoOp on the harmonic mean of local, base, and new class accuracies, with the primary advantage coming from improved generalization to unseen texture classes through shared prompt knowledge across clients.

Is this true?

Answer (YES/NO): NO